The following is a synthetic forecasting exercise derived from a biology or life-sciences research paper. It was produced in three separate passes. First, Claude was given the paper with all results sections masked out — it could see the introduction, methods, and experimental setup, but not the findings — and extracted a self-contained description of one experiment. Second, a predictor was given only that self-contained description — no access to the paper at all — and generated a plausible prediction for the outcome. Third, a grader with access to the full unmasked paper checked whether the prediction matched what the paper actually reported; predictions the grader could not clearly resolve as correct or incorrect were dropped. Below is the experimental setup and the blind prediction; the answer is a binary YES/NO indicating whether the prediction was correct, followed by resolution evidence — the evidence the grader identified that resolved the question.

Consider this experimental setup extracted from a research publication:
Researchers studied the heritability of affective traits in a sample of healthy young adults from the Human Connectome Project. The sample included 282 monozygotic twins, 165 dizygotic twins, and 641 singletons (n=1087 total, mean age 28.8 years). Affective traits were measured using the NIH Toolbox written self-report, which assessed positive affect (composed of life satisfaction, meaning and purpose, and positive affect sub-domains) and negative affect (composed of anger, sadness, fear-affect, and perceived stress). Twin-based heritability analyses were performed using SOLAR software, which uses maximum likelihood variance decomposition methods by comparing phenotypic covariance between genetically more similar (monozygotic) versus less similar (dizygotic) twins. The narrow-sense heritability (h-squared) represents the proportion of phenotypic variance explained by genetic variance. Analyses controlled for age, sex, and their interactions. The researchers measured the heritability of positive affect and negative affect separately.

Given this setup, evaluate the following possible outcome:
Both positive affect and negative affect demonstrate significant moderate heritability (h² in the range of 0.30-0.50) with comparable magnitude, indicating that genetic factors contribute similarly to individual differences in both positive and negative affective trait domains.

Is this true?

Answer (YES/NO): NO